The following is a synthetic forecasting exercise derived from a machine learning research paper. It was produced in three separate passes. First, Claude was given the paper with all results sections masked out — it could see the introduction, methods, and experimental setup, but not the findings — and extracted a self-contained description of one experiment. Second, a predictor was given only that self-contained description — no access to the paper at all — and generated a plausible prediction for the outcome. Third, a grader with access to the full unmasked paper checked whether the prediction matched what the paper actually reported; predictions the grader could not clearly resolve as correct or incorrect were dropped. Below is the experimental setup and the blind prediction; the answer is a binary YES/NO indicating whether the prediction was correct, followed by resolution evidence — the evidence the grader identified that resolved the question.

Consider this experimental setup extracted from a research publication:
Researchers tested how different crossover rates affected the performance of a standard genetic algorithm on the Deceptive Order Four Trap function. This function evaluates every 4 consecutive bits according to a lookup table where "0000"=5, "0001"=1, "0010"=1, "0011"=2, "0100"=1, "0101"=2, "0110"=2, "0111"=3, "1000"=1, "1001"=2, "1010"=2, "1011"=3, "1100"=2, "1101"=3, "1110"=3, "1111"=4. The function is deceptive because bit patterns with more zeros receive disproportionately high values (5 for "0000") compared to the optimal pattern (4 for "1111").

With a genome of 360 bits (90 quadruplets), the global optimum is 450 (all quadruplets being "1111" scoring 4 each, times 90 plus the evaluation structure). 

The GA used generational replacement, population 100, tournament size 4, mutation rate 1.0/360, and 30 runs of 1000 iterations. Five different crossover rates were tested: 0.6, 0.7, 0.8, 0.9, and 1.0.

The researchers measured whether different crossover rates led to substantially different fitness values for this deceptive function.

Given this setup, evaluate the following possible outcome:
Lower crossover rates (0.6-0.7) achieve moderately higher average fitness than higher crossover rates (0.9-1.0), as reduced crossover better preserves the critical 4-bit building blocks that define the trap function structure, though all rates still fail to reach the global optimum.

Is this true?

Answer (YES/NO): NO